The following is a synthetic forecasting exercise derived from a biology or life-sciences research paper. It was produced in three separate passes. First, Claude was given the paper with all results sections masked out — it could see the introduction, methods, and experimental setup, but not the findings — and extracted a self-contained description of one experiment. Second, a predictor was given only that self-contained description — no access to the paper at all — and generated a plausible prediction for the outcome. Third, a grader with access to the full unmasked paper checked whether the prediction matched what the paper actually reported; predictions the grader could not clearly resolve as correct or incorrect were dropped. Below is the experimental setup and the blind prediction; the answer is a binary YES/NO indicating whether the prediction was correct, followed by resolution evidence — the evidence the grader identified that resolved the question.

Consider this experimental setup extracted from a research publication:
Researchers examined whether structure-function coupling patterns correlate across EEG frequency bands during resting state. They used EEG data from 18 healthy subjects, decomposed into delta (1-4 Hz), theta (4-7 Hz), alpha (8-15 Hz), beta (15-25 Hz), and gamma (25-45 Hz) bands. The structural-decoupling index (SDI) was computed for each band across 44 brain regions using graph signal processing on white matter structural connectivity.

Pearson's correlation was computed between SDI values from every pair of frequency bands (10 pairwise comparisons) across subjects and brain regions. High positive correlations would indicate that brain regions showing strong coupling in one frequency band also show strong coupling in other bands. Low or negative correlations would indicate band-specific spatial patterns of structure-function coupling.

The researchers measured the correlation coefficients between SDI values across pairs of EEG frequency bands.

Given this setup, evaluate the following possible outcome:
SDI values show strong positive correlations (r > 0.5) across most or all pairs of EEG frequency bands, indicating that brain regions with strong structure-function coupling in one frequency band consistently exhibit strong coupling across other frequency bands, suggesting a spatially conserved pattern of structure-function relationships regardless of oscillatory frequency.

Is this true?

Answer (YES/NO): YES